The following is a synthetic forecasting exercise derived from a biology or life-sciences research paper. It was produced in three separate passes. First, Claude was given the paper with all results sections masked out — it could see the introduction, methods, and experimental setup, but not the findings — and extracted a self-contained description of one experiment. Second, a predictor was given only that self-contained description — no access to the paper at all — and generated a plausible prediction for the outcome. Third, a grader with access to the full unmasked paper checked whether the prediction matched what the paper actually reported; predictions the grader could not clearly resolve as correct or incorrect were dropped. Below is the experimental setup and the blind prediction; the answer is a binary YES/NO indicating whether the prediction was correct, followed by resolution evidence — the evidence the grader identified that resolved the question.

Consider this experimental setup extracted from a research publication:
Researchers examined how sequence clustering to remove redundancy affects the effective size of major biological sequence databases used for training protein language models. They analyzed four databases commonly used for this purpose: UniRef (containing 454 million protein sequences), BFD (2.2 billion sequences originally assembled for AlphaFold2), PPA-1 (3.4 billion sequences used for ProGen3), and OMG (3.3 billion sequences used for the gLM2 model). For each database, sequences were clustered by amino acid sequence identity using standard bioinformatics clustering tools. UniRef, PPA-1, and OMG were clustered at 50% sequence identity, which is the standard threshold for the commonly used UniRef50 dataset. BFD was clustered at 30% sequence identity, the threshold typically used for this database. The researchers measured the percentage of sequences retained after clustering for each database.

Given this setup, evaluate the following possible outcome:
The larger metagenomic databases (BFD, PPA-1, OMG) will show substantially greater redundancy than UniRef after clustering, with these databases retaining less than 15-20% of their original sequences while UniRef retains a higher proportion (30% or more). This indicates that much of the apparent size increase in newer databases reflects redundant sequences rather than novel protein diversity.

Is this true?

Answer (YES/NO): NO